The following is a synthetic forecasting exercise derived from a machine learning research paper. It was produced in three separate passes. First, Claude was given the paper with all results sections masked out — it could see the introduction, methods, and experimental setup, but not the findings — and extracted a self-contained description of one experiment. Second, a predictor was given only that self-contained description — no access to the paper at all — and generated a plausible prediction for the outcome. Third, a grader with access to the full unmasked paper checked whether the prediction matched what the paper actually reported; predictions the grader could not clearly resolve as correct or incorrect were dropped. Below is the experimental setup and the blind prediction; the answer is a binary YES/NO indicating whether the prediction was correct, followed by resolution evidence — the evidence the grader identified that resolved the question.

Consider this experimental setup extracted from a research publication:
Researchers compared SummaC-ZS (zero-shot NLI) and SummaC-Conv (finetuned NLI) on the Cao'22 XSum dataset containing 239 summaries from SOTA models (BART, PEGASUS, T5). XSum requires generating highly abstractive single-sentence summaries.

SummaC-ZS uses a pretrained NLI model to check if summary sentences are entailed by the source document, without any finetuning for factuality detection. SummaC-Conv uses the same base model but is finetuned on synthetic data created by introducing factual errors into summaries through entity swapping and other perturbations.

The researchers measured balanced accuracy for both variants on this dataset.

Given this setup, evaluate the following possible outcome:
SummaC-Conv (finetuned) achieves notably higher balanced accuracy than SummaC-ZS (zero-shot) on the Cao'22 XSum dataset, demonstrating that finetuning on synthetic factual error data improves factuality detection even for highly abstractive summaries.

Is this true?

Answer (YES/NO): YES